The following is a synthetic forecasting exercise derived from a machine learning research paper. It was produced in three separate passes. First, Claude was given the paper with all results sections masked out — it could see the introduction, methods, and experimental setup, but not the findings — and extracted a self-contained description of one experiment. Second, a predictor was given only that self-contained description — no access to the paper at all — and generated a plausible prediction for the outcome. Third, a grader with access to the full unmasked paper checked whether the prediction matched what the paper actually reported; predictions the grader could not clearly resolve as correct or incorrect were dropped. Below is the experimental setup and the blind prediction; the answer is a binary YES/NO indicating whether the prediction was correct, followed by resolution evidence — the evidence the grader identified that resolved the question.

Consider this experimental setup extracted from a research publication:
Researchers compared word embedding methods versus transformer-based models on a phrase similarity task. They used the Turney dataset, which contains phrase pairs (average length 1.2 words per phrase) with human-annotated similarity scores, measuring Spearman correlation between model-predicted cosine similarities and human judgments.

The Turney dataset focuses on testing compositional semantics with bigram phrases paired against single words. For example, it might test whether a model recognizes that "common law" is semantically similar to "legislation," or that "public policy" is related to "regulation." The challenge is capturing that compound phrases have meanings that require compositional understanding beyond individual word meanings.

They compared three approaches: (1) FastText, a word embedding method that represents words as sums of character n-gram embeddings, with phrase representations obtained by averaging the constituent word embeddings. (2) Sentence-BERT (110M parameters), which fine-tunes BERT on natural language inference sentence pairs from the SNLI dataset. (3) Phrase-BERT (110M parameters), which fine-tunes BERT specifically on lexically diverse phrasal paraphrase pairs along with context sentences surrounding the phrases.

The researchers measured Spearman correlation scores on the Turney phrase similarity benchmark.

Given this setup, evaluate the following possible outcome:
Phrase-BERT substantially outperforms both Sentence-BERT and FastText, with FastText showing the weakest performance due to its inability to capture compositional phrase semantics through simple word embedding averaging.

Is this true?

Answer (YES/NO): NO